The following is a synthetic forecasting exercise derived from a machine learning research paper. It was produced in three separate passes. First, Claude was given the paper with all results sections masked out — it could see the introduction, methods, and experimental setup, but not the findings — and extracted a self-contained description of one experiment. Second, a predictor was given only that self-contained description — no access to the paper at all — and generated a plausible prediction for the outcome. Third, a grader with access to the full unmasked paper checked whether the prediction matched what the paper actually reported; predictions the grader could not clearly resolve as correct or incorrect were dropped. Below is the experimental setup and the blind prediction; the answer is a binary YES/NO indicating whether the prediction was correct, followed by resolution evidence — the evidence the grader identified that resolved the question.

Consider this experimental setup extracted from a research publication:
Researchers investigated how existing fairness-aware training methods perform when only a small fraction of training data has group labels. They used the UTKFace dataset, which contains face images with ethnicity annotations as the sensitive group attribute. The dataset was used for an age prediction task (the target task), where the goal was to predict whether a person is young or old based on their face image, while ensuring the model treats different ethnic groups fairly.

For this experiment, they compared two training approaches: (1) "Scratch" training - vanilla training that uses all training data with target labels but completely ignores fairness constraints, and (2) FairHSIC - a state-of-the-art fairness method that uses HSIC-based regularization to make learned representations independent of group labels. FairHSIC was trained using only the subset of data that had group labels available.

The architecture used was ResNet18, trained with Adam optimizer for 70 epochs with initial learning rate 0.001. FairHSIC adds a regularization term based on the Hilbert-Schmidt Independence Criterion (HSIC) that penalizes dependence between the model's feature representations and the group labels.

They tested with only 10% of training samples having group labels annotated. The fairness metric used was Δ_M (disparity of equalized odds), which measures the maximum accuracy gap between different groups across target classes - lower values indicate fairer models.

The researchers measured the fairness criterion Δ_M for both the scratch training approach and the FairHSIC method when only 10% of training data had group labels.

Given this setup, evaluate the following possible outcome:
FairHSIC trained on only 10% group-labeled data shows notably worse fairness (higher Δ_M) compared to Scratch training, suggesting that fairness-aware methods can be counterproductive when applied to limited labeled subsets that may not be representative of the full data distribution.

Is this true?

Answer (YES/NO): YES